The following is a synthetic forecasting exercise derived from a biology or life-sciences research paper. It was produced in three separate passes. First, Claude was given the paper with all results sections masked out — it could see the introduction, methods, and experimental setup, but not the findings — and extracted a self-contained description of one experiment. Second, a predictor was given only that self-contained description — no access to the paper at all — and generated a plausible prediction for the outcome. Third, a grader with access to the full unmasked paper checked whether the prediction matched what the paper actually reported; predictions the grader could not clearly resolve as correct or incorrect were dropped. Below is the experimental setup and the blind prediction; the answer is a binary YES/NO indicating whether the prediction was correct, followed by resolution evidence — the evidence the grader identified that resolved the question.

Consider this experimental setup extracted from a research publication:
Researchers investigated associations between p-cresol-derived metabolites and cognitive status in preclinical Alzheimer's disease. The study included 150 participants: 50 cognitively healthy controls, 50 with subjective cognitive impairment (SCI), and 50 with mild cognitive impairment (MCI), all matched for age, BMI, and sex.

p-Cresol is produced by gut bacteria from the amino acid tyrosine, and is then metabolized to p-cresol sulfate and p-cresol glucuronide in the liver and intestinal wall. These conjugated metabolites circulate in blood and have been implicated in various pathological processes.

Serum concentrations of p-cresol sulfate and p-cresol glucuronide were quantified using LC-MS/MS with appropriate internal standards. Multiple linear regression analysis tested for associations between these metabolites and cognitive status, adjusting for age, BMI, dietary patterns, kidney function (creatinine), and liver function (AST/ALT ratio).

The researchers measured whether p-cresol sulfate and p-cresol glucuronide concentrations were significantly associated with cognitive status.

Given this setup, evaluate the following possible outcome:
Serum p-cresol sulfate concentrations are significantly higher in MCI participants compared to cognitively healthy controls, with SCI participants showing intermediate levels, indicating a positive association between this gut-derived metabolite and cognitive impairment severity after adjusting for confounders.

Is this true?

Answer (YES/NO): NO